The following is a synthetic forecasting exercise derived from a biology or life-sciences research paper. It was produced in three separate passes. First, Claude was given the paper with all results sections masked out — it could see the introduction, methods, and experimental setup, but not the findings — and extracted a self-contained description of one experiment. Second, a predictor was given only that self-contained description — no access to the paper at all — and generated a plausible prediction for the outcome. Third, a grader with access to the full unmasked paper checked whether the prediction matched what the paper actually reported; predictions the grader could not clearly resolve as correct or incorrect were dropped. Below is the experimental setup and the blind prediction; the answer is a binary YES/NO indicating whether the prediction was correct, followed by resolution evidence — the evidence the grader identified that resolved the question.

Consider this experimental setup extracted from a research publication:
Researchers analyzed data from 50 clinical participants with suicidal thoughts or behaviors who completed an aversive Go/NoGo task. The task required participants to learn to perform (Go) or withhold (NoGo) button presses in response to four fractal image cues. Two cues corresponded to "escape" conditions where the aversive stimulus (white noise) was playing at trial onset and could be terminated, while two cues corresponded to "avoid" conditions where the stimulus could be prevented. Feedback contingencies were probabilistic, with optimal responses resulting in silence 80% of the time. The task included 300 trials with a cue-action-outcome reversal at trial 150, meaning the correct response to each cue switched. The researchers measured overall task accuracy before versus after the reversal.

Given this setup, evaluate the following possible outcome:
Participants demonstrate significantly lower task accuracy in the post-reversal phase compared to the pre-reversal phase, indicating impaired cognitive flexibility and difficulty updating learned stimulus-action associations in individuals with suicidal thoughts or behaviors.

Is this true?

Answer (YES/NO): YES